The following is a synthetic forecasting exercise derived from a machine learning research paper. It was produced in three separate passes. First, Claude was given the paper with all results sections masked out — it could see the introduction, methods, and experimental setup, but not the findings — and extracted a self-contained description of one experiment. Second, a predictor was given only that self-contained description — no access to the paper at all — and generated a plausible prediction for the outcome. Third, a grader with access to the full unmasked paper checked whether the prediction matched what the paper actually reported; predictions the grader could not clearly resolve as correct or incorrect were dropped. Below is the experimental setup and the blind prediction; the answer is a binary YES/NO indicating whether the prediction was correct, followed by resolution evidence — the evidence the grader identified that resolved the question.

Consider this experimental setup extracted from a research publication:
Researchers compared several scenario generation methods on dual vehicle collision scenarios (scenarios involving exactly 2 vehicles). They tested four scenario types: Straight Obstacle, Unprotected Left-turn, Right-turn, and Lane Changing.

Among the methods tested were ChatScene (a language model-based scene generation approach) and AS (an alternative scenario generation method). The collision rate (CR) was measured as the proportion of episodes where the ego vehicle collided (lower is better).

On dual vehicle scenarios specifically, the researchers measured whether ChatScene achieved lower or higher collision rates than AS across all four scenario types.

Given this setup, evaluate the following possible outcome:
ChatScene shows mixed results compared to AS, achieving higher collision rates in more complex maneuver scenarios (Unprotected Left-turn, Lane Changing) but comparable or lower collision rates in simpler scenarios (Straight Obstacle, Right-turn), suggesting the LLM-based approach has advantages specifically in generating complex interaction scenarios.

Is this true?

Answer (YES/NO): NO